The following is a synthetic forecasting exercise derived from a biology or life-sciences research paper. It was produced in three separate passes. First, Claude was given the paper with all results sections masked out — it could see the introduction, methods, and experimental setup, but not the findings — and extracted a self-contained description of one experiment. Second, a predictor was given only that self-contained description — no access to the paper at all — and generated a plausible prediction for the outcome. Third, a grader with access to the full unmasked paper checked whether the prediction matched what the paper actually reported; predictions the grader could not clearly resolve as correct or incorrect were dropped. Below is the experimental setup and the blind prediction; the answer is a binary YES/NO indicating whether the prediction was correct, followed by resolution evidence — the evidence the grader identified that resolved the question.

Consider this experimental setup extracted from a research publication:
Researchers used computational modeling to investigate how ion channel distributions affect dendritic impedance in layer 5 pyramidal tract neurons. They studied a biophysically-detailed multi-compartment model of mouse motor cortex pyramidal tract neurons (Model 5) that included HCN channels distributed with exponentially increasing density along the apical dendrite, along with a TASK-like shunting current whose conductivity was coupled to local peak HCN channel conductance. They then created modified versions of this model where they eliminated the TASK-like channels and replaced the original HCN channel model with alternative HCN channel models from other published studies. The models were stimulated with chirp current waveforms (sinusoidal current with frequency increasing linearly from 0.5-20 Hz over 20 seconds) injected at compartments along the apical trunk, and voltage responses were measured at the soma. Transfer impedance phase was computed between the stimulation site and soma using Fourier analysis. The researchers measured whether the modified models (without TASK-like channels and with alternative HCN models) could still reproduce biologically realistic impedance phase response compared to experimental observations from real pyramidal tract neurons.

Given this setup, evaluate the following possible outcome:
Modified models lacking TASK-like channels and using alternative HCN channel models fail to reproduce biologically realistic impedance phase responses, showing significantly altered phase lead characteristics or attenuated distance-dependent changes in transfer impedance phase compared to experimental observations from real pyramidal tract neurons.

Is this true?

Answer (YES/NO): YES